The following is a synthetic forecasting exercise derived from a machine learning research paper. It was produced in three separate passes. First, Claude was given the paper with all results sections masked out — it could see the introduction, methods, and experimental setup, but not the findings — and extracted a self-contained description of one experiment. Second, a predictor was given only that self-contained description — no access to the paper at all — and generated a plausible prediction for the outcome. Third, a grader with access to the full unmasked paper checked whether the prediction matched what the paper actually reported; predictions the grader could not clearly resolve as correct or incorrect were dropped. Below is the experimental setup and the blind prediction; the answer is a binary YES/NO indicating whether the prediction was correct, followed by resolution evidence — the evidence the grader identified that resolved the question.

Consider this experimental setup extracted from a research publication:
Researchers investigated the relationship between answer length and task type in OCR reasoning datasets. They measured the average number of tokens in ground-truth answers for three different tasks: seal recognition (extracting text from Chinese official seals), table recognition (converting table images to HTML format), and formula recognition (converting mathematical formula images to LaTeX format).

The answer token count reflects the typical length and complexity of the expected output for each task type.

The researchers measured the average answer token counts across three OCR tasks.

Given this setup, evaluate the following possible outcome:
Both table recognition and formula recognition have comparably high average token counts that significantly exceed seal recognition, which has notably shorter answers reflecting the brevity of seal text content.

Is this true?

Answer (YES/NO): NO